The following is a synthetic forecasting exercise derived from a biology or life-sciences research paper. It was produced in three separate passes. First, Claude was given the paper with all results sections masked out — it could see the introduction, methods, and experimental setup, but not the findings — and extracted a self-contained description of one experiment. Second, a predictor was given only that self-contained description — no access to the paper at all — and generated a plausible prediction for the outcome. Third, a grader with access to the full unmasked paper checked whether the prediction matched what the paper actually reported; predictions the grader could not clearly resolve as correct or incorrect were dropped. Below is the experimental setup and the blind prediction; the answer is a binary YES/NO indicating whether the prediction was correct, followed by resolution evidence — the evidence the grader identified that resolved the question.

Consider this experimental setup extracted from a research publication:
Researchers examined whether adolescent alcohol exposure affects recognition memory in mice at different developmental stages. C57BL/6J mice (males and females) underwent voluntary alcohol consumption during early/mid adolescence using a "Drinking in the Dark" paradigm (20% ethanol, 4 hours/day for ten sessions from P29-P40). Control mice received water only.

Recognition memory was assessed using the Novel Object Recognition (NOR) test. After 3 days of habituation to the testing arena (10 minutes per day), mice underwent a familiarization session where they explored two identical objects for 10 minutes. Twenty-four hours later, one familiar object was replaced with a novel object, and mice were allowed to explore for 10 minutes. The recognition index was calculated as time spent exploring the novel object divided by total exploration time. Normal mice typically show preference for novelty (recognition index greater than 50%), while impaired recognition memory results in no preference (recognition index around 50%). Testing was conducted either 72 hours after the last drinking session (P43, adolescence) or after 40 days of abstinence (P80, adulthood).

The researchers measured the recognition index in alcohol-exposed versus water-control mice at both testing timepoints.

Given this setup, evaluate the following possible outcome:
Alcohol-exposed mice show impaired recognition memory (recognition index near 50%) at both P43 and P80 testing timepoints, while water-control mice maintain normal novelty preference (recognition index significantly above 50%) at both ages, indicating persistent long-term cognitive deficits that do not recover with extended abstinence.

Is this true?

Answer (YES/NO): NO